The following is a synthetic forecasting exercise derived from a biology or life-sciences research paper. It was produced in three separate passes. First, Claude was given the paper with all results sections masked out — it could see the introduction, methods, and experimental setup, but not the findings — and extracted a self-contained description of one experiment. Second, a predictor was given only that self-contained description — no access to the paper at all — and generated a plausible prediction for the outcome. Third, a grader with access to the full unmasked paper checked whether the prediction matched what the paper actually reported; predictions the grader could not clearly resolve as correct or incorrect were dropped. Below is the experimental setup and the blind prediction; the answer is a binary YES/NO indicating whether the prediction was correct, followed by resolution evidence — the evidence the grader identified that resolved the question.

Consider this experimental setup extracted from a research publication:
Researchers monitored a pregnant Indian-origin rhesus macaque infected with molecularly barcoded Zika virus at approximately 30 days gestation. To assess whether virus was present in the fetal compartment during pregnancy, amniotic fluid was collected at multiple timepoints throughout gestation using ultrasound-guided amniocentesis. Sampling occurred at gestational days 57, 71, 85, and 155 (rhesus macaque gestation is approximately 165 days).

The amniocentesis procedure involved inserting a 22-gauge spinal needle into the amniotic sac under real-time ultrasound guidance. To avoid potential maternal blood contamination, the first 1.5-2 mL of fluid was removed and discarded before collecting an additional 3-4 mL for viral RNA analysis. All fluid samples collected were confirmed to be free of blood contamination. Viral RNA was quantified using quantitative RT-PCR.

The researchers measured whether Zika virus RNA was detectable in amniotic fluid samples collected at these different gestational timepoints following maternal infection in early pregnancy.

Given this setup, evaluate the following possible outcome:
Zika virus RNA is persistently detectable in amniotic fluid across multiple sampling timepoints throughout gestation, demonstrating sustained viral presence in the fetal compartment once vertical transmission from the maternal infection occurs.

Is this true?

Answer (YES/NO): NO